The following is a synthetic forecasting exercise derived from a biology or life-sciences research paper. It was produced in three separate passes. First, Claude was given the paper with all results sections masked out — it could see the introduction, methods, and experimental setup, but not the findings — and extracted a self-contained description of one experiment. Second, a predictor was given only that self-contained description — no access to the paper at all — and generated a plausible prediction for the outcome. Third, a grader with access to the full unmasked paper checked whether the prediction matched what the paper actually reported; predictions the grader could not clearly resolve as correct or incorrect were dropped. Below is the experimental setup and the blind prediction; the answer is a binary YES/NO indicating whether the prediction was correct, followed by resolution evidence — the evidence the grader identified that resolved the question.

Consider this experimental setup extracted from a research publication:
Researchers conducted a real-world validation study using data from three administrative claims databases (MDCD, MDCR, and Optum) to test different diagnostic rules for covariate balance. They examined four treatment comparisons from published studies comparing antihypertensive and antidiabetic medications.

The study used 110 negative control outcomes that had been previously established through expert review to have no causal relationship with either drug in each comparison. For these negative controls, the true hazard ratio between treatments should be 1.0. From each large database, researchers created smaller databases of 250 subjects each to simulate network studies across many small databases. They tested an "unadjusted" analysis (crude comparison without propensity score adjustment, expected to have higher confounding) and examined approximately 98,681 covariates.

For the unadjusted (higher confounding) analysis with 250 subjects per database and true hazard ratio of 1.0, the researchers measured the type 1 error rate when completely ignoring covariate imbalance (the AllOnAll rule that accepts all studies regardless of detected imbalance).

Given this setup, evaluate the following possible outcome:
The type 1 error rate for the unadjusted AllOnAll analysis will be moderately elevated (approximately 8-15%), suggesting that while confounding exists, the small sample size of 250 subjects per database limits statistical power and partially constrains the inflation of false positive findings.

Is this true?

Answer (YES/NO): YES